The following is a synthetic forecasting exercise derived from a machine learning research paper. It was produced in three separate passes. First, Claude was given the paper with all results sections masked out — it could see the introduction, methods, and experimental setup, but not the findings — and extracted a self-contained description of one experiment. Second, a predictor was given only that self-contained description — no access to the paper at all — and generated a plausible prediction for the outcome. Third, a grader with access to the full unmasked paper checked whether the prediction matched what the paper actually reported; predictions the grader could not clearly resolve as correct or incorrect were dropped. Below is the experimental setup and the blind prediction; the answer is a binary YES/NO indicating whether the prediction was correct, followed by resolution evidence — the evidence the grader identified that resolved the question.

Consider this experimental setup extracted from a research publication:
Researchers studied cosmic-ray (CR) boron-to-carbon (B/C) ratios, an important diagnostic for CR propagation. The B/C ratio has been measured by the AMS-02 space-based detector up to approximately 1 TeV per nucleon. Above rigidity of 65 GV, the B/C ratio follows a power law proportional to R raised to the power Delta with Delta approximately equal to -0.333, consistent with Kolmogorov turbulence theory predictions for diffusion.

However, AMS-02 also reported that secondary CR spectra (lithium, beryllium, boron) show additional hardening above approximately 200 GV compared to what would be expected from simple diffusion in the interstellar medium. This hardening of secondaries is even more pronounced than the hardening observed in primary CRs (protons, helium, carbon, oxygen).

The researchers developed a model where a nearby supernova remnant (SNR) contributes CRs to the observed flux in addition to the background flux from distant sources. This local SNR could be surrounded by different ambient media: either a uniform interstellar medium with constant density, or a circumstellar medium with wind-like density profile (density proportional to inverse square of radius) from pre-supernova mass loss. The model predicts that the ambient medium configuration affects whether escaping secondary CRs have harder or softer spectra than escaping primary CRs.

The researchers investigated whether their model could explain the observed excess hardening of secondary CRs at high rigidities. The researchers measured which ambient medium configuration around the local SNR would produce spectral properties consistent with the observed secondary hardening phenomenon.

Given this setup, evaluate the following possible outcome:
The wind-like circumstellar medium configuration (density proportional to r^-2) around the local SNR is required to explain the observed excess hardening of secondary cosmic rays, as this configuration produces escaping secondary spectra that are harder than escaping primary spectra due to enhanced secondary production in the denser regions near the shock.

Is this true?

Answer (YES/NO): YES